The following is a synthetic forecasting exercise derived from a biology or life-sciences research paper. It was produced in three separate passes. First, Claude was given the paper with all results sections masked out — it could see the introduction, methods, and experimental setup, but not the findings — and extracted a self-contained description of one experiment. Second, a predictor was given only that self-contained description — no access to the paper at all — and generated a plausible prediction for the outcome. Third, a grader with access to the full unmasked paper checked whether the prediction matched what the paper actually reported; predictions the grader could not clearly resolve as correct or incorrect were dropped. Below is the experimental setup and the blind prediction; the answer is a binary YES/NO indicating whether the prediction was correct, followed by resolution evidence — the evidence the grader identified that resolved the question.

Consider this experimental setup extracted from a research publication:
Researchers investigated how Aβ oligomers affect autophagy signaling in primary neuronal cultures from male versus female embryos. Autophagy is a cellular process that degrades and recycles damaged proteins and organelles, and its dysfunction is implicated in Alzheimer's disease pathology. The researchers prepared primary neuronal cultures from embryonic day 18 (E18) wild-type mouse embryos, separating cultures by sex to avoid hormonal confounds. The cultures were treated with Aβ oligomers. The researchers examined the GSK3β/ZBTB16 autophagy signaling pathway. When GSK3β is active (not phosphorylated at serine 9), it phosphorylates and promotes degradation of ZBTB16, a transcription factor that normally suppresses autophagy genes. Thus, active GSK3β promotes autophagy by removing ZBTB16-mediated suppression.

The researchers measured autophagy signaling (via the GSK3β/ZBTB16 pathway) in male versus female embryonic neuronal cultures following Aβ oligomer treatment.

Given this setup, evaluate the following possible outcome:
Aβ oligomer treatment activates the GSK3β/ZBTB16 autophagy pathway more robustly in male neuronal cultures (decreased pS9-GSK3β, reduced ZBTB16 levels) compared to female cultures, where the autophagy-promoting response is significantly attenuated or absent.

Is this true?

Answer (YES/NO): NO